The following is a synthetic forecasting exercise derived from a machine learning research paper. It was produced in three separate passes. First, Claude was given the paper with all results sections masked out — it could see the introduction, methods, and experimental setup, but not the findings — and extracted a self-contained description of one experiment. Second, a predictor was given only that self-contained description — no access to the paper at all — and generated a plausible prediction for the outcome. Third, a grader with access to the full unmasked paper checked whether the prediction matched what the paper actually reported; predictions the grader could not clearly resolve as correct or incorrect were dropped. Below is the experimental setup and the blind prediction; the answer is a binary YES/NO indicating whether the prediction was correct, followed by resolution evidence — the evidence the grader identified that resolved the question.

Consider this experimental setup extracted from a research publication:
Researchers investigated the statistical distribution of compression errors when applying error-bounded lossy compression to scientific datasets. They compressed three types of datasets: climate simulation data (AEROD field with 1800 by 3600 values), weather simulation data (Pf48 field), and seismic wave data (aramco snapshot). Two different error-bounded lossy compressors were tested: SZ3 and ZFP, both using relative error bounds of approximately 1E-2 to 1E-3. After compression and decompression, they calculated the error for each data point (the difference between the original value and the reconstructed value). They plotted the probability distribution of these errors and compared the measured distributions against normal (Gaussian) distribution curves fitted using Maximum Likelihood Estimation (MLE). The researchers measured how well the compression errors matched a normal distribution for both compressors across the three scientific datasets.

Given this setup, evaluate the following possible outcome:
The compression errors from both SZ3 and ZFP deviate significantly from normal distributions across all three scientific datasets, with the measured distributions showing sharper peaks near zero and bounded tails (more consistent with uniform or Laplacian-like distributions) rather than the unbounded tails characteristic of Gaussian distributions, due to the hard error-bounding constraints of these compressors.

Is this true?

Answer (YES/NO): NO